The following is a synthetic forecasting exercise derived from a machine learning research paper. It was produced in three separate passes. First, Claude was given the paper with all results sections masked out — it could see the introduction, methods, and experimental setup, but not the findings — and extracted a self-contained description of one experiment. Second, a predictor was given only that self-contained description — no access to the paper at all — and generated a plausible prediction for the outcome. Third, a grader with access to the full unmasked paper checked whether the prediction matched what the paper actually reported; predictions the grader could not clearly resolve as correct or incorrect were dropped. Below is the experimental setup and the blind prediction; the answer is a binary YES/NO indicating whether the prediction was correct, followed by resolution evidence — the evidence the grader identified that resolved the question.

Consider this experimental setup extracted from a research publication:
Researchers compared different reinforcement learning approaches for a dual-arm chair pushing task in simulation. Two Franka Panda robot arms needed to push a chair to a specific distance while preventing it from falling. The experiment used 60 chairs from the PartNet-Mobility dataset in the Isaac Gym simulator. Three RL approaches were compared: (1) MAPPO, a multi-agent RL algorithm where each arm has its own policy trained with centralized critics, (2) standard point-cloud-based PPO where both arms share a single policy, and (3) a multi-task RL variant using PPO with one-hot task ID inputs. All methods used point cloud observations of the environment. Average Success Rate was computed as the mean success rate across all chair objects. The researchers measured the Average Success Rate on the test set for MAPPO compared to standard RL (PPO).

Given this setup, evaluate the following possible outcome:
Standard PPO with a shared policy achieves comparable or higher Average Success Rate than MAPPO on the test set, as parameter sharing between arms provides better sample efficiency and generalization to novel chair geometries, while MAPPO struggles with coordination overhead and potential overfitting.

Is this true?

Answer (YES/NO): YES